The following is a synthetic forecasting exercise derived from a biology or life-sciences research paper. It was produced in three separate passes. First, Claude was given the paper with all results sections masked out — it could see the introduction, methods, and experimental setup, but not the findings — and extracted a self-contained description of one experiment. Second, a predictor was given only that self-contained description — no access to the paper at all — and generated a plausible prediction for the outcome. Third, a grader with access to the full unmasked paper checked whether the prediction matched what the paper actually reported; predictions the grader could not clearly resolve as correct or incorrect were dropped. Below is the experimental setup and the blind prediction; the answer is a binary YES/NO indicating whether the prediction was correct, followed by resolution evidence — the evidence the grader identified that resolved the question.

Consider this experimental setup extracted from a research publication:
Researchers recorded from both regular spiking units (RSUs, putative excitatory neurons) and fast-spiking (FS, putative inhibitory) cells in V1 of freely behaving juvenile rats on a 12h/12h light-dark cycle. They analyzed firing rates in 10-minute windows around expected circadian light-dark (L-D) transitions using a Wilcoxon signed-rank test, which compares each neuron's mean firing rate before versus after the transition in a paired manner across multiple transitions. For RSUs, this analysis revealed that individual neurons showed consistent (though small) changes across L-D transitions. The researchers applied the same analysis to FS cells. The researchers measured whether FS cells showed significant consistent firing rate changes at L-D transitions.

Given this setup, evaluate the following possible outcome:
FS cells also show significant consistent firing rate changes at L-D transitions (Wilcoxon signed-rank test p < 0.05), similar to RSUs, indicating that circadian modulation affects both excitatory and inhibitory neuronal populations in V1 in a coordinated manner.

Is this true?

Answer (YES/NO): NO